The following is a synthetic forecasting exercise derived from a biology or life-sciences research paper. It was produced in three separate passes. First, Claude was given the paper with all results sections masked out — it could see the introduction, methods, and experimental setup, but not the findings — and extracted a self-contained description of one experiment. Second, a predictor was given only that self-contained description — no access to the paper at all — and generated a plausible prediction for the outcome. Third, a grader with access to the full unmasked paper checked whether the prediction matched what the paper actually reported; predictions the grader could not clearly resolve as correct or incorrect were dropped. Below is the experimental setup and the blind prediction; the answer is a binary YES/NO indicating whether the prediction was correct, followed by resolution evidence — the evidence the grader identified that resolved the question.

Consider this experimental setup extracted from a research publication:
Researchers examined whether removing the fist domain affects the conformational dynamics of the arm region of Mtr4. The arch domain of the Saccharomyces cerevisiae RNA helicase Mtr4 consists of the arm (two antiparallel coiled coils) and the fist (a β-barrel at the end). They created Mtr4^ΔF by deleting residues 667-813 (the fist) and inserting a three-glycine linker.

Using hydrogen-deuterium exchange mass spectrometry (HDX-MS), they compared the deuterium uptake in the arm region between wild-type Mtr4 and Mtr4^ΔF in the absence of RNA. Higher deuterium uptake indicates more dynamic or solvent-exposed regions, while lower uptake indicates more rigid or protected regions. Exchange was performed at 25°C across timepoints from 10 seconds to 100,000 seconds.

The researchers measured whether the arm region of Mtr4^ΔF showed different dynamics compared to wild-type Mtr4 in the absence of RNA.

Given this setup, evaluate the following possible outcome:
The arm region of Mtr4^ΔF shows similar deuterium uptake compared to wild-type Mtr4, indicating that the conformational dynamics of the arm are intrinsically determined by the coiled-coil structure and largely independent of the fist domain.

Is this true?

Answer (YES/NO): NO